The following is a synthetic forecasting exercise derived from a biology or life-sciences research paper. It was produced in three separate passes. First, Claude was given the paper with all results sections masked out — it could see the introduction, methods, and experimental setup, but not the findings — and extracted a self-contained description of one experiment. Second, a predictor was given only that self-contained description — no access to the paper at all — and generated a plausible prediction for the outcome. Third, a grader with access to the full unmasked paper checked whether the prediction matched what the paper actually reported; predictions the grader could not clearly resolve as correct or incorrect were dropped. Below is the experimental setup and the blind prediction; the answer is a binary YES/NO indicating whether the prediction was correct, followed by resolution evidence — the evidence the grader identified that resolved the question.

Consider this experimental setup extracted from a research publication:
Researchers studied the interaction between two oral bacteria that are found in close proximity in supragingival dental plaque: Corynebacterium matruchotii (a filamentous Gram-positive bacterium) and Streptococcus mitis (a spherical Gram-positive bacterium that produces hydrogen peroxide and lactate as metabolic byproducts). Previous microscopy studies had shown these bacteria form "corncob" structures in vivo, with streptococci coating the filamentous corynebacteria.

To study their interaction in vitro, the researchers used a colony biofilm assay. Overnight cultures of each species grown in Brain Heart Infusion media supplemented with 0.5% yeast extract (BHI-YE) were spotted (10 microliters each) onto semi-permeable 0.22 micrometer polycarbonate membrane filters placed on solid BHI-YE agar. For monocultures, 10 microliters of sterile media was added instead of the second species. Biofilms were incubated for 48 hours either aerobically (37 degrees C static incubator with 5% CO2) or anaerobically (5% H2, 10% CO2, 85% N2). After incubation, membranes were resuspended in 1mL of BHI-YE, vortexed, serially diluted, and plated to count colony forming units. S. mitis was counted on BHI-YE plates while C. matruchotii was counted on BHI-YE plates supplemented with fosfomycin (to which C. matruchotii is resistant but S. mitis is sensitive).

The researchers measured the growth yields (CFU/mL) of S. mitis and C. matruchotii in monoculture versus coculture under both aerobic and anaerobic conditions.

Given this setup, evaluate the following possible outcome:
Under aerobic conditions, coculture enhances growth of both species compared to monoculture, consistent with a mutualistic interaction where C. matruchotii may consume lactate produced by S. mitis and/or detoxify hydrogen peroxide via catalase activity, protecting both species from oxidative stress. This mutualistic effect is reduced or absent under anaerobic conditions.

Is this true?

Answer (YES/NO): NO